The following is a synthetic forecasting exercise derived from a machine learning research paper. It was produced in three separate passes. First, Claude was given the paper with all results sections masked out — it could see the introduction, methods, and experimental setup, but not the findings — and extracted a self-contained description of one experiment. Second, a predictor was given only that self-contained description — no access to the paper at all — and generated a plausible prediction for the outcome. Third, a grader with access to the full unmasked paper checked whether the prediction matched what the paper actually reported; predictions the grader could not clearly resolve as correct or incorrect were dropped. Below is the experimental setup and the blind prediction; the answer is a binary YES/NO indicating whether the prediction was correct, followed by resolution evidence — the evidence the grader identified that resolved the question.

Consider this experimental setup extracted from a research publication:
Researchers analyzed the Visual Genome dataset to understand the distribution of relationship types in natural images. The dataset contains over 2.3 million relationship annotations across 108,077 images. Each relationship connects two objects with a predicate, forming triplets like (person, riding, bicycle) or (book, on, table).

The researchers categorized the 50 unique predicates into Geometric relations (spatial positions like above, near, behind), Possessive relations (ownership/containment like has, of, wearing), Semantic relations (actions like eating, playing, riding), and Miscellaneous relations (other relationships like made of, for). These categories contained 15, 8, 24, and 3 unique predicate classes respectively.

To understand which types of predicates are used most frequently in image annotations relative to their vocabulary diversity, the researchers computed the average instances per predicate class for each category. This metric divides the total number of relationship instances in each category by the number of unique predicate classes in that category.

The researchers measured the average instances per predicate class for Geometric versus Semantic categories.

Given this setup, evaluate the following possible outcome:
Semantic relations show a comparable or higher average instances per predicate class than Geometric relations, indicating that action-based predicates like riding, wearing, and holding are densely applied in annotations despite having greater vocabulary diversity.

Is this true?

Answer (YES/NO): NO